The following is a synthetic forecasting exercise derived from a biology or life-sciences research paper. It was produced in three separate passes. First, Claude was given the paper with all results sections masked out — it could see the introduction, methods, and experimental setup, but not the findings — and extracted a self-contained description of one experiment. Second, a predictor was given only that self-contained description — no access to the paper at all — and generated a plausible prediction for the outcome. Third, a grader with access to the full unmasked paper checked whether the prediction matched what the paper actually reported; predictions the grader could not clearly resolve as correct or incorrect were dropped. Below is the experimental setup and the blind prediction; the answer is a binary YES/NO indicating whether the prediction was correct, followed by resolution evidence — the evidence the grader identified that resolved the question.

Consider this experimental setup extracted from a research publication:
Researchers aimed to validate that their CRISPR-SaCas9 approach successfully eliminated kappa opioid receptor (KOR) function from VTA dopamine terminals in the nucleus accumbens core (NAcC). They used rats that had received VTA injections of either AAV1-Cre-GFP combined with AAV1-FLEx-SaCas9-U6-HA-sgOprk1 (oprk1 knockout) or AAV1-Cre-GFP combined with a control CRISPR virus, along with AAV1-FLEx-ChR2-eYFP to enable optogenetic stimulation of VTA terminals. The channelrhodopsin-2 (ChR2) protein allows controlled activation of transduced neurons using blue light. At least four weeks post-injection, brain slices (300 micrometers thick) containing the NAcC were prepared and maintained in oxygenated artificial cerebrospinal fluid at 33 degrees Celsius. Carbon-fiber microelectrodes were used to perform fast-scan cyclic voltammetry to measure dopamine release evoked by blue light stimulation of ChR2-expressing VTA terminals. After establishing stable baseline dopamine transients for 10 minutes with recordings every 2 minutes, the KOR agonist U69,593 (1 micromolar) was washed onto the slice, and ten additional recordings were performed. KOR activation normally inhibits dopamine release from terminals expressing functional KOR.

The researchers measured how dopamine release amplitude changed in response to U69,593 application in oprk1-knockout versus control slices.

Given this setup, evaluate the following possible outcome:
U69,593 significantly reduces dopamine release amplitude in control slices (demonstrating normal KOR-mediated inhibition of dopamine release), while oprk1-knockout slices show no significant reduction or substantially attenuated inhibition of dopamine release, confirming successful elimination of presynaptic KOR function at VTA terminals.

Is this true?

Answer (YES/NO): YES